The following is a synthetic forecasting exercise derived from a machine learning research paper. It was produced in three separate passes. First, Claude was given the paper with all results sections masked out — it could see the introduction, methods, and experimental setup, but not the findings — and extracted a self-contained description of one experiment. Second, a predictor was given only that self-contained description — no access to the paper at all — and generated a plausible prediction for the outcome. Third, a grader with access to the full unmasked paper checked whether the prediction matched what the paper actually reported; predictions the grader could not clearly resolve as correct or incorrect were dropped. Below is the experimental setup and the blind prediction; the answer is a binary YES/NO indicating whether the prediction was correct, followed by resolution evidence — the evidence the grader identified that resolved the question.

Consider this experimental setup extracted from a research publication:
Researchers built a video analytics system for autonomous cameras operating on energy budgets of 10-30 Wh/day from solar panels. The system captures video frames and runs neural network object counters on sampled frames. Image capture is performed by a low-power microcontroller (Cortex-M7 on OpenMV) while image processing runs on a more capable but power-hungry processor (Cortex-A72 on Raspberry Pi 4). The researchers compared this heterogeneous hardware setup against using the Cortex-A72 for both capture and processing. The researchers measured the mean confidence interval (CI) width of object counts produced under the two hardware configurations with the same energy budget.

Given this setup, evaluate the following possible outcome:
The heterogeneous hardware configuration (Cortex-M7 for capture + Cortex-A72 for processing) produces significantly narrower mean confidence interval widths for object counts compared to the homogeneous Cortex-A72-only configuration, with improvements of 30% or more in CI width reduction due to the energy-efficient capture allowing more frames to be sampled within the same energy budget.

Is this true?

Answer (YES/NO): NO